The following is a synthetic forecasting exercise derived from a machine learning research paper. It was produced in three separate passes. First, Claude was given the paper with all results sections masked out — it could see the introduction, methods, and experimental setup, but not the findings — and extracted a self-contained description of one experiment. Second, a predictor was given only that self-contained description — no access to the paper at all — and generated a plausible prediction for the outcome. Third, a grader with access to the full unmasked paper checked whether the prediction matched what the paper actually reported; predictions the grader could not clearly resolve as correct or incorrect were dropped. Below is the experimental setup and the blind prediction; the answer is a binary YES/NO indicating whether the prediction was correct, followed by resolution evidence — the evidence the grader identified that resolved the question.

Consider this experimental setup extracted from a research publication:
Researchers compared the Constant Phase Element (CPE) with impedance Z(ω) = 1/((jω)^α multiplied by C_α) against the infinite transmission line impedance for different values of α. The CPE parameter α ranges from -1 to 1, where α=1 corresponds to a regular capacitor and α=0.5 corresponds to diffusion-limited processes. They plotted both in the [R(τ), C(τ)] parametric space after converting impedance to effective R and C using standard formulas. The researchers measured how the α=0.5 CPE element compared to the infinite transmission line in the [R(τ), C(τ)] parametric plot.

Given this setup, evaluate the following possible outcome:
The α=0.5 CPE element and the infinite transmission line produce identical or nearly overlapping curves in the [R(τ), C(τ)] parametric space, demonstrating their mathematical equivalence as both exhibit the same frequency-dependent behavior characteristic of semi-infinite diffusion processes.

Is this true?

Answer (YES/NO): NO